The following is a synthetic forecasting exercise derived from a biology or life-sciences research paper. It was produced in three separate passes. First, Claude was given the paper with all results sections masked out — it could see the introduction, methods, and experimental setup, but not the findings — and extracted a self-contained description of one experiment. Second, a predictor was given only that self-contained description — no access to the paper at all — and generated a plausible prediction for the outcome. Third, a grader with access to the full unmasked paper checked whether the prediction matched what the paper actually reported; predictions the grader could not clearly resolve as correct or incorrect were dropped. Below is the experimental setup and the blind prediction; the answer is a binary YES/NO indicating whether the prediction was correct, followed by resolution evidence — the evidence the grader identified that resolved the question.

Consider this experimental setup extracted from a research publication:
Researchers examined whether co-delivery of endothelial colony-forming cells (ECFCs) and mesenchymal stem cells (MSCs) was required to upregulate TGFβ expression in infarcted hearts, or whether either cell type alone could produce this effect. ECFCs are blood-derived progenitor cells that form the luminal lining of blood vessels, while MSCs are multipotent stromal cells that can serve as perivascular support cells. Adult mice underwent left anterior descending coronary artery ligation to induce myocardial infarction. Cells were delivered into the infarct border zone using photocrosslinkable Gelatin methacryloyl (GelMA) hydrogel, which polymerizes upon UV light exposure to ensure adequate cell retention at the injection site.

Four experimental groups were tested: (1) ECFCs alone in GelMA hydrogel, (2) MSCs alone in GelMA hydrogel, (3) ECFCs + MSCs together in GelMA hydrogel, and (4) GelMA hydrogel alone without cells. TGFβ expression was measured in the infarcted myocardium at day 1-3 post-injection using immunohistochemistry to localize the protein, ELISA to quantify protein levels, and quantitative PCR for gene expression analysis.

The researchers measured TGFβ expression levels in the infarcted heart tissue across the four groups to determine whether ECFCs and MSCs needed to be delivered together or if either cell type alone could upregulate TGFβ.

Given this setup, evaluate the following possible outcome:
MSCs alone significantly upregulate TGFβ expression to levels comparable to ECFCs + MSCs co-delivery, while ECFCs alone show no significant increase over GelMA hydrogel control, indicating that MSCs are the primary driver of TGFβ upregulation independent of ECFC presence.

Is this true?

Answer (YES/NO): NO